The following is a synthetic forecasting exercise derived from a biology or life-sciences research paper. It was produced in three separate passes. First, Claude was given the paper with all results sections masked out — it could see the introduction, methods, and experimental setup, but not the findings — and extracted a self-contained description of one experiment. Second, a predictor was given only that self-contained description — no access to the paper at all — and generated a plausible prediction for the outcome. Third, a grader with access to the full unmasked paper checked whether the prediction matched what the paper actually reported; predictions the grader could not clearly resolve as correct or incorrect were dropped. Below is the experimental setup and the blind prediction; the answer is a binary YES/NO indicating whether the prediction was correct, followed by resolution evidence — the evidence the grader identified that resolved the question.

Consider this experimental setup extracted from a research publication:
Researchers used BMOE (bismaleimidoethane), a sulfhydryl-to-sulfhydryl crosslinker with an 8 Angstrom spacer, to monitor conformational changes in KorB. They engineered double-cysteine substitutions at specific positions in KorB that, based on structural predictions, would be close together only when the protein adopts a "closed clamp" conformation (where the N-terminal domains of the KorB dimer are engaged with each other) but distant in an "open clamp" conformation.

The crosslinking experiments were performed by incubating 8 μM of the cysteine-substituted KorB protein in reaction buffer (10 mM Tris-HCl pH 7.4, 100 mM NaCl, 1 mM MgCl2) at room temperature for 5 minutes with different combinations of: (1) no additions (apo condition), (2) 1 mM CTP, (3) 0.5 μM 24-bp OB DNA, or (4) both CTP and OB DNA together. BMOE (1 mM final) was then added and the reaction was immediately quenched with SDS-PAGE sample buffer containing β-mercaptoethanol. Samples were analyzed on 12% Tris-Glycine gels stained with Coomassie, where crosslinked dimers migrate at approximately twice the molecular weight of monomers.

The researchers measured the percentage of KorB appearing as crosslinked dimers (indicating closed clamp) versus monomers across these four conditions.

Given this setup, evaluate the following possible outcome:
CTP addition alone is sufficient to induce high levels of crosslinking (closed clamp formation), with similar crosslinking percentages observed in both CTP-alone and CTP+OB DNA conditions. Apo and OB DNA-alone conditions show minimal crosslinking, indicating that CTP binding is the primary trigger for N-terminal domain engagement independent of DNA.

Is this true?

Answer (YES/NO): NO